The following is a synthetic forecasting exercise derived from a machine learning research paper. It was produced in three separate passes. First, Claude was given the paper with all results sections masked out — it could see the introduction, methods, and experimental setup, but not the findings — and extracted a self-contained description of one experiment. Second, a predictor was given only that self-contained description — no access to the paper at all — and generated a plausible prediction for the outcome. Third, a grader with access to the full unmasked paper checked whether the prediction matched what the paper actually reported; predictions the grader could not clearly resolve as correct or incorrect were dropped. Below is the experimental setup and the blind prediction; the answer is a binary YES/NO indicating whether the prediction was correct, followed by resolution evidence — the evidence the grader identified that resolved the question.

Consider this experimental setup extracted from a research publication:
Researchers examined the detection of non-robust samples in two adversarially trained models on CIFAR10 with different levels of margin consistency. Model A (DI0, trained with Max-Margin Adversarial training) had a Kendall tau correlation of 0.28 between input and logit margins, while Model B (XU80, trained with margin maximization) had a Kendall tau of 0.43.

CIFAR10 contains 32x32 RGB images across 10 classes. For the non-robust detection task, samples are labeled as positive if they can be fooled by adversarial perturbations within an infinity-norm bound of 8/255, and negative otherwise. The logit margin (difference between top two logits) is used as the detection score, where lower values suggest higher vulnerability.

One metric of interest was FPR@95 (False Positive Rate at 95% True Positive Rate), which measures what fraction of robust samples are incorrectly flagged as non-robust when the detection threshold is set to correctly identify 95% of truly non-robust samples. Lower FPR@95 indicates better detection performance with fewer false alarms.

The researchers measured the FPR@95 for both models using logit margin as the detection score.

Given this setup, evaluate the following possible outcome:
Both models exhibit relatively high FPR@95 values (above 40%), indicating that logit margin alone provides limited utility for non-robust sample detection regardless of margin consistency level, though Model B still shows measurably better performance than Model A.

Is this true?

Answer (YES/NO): NO